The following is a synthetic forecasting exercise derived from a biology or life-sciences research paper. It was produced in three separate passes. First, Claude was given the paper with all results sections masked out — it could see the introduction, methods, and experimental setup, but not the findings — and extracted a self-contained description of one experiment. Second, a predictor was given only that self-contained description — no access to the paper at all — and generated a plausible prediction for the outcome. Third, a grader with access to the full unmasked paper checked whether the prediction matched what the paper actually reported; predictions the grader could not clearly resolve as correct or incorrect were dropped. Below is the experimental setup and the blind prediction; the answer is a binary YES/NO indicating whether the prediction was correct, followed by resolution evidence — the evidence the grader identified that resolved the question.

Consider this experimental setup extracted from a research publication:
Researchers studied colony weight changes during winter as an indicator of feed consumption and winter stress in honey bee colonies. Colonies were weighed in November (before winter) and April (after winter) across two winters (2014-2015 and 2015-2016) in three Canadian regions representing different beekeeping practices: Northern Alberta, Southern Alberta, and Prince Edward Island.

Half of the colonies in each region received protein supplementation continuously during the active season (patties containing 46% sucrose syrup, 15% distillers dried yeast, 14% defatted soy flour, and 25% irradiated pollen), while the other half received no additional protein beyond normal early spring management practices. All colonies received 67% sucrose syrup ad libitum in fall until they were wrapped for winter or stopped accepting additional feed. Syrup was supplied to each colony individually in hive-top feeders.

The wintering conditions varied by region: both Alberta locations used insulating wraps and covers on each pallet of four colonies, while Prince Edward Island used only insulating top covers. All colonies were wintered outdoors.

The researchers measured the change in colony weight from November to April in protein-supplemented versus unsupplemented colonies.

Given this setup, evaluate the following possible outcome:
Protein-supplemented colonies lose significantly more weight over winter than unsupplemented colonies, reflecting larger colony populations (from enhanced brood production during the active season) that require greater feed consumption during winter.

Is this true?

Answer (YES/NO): NO